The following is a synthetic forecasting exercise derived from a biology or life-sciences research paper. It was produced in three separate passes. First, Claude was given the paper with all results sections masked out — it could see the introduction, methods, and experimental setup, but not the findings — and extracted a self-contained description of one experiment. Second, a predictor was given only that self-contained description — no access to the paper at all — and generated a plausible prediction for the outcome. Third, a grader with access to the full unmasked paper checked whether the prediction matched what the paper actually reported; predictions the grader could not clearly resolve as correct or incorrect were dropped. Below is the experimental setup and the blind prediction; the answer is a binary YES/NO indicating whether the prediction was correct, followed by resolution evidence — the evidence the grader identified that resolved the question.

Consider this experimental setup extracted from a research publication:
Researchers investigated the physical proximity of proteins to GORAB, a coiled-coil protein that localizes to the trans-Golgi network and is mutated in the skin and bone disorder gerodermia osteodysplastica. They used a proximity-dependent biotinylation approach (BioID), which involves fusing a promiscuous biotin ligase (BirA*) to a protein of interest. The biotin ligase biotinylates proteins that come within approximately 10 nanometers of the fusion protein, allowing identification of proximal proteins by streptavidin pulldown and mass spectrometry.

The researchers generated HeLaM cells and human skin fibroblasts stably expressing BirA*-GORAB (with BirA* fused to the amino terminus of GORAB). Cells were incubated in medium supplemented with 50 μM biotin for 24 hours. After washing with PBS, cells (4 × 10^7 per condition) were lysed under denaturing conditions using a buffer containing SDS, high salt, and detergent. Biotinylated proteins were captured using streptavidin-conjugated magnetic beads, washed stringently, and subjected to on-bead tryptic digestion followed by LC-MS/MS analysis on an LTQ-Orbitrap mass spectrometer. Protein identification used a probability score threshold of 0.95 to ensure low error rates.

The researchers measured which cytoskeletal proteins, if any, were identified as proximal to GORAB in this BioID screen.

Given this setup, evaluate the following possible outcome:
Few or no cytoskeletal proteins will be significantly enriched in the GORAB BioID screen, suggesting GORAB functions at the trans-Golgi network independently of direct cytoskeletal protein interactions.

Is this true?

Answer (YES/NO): NO